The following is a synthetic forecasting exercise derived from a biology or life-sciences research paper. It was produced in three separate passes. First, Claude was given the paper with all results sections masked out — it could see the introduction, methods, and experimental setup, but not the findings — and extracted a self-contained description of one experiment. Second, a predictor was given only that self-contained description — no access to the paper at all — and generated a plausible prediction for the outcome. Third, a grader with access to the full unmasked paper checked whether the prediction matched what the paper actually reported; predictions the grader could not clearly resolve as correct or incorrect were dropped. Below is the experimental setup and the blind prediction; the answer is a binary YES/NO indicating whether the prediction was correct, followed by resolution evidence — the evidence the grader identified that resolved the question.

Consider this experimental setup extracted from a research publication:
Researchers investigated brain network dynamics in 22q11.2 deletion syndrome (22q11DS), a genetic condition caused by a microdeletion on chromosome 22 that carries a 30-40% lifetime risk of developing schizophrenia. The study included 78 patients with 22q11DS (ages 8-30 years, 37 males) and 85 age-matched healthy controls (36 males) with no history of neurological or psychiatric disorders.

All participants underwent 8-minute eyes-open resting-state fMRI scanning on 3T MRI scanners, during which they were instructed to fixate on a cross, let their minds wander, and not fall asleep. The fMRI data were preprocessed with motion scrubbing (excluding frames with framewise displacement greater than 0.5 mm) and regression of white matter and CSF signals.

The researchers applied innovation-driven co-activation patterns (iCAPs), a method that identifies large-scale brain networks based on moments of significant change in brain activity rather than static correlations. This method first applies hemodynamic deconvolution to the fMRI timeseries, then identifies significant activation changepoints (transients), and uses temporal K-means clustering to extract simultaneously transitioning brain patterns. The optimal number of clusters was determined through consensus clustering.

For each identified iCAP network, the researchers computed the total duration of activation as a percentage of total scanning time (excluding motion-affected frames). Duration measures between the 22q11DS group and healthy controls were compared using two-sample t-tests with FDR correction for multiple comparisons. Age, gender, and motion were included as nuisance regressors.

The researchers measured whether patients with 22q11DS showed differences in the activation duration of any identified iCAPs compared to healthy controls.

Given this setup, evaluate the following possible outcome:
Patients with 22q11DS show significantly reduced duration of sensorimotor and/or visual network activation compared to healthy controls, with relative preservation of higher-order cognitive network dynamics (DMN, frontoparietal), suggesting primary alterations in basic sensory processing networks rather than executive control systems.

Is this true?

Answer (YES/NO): NO